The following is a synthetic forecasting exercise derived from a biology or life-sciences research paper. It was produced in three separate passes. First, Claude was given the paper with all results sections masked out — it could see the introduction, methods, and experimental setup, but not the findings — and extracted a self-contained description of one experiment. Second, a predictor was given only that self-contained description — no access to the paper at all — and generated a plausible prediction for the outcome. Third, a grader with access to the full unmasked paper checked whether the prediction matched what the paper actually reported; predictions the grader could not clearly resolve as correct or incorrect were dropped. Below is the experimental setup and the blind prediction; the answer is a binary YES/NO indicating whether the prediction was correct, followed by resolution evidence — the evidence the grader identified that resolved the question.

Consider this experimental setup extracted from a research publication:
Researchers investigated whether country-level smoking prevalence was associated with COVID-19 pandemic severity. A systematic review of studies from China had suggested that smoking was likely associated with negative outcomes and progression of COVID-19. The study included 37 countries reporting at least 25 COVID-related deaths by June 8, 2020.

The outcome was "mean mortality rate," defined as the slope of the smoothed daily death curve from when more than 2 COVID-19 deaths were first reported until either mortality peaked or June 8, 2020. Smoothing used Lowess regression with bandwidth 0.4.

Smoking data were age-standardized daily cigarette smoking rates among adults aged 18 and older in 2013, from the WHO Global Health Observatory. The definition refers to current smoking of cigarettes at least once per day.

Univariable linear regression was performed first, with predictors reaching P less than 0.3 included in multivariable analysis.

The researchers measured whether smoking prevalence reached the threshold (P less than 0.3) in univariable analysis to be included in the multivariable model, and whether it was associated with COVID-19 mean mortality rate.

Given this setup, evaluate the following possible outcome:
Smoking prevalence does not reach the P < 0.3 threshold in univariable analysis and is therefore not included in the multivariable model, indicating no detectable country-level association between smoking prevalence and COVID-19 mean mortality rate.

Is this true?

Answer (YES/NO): YES